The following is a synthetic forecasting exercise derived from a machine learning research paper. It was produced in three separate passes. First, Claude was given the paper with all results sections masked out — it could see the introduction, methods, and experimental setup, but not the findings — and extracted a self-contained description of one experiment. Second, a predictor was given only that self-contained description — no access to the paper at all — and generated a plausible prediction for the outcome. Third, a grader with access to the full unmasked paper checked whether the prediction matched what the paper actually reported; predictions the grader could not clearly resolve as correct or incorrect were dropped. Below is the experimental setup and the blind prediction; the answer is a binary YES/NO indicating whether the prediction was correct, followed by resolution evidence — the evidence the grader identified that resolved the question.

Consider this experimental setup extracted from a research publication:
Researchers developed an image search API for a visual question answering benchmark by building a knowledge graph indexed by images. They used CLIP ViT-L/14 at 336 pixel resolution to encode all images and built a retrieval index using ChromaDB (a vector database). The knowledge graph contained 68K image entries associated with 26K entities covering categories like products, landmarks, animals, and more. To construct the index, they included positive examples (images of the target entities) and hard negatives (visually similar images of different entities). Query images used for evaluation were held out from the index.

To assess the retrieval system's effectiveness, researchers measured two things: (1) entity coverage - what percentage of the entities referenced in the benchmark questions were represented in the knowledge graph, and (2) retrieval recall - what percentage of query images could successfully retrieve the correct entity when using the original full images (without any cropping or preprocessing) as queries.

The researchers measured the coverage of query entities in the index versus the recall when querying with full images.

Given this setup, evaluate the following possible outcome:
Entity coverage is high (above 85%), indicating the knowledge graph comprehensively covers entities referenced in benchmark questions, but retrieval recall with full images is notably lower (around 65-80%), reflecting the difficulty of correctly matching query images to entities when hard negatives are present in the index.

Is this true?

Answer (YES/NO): NO